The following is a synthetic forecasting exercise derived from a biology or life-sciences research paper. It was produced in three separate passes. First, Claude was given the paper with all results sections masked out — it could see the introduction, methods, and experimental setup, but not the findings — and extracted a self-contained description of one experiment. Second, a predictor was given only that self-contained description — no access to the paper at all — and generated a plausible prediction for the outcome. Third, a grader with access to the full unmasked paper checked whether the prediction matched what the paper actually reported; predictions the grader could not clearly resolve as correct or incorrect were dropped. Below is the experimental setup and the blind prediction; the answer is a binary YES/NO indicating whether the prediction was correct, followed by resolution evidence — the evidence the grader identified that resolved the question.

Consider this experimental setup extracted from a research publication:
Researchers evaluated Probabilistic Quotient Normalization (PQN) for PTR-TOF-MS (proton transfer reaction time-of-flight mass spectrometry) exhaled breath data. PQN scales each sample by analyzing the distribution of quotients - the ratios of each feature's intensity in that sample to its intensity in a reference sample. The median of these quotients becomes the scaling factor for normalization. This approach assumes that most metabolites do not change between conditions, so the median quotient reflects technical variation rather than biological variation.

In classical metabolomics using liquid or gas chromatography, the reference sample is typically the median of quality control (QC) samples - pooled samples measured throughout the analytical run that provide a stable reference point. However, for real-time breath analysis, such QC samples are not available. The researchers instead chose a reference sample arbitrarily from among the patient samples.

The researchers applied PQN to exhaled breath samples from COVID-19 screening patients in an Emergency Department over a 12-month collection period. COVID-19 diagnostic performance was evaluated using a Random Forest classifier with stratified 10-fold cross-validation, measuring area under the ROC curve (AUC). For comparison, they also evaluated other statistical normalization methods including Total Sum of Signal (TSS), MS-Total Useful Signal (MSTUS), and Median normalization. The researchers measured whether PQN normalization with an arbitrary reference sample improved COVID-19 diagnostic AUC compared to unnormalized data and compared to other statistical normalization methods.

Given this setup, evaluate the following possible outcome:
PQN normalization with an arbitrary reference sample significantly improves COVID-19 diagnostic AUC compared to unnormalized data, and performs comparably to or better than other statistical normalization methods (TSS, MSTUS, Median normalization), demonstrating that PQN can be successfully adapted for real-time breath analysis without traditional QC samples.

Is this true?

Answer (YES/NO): YES